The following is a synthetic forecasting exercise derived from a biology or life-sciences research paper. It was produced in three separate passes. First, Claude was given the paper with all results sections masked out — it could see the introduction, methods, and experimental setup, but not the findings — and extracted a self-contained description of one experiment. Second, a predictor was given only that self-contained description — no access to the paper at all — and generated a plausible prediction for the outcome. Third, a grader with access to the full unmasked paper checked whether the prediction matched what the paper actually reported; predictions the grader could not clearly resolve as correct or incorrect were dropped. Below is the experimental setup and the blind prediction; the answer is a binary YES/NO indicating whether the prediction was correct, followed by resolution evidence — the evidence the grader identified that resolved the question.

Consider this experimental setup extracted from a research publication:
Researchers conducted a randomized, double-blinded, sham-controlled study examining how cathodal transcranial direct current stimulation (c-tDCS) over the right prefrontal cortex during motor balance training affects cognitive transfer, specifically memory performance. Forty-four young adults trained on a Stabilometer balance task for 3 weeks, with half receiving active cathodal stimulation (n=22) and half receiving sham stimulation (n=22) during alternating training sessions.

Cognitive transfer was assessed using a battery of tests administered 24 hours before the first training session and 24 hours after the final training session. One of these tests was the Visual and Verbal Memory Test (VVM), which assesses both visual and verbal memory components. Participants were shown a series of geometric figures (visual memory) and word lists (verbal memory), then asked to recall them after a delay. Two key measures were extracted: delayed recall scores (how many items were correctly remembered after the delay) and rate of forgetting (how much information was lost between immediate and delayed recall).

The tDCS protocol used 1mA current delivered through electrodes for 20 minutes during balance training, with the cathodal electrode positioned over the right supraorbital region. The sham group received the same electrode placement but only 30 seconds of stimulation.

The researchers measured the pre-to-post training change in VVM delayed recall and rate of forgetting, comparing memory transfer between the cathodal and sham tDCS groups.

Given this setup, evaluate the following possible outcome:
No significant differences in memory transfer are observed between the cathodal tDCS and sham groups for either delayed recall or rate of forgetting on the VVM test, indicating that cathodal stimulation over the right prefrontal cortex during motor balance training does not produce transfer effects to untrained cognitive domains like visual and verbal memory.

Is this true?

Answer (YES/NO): YES